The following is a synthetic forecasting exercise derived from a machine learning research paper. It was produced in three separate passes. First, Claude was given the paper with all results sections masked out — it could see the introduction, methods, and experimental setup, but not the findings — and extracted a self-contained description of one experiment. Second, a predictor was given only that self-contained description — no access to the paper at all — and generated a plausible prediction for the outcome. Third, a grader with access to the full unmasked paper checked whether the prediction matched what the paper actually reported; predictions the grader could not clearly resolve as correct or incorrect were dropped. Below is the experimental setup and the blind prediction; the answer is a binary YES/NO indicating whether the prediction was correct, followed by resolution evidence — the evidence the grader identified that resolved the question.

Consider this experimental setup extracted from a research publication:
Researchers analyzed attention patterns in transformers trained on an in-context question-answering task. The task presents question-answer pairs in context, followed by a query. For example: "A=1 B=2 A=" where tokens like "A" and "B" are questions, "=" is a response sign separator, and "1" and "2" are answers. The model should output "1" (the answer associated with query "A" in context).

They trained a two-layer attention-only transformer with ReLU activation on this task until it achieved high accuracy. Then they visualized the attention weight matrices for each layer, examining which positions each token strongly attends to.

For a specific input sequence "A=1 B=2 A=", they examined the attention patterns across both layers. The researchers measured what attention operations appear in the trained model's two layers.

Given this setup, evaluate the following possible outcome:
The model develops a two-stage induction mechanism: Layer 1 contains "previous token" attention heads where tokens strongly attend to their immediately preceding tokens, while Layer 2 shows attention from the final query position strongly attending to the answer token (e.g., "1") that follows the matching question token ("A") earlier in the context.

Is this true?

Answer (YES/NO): NO